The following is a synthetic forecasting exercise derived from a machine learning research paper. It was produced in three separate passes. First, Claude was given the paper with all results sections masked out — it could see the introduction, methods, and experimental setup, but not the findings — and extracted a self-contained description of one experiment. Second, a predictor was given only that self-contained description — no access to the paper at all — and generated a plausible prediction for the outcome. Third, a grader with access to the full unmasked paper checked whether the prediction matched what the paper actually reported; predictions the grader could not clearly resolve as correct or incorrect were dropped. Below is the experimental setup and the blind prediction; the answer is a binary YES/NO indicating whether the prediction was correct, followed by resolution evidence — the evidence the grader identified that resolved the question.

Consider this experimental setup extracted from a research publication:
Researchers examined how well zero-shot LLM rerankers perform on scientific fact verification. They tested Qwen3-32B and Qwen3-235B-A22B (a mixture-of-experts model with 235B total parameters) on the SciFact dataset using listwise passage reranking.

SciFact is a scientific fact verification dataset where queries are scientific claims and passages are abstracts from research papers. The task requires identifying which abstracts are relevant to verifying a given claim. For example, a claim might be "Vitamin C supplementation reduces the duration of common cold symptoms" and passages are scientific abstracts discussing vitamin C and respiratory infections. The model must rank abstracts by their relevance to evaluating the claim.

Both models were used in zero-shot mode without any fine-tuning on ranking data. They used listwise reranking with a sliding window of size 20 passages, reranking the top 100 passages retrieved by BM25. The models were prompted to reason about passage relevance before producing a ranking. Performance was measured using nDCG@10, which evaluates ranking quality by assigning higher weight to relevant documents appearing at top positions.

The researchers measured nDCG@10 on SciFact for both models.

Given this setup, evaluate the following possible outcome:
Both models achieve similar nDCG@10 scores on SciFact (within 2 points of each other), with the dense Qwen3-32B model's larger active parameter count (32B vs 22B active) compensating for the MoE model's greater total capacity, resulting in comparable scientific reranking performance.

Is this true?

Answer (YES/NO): NO